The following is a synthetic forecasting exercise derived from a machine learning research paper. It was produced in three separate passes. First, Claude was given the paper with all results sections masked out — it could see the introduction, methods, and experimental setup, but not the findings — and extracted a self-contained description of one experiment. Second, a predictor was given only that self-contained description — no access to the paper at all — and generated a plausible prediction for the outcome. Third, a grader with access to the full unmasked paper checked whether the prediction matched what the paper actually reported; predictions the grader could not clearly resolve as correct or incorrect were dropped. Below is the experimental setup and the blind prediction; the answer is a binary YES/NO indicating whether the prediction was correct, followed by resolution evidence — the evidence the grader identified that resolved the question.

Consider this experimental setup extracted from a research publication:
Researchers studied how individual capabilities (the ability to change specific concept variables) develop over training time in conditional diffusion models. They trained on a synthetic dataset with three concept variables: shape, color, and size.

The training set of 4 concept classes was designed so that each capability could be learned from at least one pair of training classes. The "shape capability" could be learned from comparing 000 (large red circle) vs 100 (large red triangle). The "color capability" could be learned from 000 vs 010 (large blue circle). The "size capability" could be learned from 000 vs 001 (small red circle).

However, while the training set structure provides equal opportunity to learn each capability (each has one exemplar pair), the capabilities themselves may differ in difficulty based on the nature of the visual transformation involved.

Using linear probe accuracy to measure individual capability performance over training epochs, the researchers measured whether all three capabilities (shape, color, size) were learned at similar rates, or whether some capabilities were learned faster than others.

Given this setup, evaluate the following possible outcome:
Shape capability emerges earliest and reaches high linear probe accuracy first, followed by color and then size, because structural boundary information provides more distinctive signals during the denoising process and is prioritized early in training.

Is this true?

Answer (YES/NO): NO